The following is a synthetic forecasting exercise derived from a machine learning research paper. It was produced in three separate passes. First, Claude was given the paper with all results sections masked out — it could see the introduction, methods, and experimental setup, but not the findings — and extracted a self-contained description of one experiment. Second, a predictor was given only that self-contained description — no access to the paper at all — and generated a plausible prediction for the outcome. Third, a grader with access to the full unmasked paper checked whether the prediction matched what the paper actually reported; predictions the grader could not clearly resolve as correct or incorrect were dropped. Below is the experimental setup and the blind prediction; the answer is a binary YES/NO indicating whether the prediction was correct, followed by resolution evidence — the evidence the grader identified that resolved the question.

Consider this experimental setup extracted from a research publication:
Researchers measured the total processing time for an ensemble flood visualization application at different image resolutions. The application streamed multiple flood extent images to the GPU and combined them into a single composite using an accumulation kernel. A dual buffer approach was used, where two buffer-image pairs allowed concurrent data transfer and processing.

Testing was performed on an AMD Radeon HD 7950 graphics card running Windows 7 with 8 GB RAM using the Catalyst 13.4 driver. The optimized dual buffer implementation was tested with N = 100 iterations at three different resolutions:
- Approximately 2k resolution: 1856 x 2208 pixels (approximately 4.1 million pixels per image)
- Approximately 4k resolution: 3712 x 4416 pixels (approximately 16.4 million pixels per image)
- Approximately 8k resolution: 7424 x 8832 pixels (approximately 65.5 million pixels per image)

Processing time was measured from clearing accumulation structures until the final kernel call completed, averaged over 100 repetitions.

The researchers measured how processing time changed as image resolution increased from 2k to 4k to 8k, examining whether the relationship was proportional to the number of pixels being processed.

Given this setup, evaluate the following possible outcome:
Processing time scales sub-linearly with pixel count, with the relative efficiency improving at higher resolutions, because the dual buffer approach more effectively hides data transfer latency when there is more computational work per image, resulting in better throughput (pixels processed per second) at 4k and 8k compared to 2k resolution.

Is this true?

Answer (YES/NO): NO